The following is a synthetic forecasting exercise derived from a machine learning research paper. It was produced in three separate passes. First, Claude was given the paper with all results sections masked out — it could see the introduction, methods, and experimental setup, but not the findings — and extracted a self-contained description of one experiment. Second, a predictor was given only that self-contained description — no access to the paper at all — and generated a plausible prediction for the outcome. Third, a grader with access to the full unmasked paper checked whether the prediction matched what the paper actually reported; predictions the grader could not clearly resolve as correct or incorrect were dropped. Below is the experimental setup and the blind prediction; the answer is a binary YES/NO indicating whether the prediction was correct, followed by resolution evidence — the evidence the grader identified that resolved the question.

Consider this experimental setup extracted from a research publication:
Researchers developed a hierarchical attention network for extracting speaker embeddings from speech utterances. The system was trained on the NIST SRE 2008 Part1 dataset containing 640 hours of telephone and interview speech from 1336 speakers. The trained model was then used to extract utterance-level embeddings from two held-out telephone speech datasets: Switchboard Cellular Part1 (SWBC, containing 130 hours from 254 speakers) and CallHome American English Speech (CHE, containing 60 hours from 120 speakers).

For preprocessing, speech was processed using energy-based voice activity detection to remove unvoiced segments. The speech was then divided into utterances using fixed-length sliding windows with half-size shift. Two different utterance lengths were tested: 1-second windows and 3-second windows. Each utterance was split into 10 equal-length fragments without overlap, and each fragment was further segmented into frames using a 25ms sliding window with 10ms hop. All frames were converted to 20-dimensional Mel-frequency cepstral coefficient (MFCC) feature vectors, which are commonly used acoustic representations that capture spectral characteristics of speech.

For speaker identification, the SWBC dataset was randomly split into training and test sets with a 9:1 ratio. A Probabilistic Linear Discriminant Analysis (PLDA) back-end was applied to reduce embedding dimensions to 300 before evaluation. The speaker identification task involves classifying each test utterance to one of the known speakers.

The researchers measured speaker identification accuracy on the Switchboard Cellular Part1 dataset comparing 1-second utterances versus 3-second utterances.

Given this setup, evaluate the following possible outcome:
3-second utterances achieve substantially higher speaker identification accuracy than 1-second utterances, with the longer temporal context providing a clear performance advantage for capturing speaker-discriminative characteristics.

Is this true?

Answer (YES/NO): NO